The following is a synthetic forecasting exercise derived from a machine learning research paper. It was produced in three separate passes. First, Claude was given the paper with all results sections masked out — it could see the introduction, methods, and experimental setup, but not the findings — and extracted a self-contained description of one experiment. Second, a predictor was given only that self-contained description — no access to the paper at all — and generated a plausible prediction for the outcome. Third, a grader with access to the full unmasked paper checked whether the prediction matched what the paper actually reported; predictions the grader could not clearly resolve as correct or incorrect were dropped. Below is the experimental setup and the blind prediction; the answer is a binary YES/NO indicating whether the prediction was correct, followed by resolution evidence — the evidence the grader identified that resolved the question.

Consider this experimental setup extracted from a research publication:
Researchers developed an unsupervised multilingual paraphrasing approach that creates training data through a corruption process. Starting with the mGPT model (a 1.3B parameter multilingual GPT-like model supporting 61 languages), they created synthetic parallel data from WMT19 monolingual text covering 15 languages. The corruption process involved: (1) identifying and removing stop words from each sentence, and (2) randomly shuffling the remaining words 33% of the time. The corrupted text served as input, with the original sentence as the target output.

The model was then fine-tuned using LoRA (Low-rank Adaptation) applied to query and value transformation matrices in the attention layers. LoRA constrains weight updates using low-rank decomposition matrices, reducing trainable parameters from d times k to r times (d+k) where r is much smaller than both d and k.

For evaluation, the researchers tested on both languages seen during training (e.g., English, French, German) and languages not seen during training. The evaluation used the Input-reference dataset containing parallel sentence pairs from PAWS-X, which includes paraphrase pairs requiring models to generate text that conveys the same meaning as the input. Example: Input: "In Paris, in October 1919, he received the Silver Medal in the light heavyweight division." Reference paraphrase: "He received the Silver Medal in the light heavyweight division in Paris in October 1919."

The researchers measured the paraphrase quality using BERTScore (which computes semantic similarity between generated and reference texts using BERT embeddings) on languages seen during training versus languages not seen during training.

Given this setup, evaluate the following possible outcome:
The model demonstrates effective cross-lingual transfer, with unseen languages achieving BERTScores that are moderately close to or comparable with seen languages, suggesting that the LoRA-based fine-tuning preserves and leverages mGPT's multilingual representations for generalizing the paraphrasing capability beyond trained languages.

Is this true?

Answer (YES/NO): YES